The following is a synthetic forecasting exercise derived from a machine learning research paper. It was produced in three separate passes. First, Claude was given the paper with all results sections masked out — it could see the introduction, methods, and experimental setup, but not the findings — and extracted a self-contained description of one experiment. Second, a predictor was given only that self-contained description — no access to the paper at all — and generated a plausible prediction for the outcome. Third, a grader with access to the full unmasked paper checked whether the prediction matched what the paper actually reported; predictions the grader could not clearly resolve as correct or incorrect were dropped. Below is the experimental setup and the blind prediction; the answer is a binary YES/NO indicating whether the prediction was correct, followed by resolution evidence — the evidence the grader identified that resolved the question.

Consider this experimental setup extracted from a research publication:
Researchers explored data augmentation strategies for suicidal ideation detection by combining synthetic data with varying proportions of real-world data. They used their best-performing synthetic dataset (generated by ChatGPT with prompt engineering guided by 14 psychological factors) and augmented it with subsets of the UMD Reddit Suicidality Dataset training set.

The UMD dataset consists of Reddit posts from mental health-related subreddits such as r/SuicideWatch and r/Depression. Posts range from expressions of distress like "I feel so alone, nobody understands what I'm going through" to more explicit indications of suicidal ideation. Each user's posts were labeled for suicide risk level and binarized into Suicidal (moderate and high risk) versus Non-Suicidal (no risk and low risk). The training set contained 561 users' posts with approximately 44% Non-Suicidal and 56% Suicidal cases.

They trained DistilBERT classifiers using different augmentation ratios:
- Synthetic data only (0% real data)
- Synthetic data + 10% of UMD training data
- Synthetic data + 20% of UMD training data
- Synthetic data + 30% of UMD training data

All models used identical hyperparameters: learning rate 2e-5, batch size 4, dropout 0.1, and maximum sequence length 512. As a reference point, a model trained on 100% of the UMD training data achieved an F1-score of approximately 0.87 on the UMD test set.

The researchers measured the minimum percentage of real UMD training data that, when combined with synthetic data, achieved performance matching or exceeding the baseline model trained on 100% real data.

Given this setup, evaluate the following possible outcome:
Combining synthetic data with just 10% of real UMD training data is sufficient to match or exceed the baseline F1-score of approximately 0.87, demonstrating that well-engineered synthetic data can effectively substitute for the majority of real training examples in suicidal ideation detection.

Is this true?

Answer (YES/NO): NO